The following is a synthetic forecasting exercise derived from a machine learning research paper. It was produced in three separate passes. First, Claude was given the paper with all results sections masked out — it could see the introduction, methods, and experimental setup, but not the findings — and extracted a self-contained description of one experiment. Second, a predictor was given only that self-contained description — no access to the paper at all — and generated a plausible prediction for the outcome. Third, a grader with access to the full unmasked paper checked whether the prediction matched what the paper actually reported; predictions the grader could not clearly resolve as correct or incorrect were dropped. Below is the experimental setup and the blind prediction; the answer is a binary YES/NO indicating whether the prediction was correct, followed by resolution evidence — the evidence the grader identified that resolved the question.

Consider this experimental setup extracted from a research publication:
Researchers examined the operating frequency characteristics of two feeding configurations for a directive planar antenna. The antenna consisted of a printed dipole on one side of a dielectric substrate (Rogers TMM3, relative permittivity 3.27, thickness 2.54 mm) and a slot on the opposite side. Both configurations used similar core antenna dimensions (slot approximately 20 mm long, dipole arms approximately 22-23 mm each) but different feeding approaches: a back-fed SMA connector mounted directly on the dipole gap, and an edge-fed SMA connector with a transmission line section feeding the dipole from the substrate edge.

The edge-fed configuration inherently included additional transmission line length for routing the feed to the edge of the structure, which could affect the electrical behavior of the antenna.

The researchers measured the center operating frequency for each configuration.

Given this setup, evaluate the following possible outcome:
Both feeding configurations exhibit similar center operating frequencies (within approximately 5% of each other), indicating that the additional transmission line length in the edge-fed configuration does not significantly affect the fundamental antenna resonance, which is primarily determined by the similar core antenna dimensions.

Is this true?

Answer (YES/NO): NO